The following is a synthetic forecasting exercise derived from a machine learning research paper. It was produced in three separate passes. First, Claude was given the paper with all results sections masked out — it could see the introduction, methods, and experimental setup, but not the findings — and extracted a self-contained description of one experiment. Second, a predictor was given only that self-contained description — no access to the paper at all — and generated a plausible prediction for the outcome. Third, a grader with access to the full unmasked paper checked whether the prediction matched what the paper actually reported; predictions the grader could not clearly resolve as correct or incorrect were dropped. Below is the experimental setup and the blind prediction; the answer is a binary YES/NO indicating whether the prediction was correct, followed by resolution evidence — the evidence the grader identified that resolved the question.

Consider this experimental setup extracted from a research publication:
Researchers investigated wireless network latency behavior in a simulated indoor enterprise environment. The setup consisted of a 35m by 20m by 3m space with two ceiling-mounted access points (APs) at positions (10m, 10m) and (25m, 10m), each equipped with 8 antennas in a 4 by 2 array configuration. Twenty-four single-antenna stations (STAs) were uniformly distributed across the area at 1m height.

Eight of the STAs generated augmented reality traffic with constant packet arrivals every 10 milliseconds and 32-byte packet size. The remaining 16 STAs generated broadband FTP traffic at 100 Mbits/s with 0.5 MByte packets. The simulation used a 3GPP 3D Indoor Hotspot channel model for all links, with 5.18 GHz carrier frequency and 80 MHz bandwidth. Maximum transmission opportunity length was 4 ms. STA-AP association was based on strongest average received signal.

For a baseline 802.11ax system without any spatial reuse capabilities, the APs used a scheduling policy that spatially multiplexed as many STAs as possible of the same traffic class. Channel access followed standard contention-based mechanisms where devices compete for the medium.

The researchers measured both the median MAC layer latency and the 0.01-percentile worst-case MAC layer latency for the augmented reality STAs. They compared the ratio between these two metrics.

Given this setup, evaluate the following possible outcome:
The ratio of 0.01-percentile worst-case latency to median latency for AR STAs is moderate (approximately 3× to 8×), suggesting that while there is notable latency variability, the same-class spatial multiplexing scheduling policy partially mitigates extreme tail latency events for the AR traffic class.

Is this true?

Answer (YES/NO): NO